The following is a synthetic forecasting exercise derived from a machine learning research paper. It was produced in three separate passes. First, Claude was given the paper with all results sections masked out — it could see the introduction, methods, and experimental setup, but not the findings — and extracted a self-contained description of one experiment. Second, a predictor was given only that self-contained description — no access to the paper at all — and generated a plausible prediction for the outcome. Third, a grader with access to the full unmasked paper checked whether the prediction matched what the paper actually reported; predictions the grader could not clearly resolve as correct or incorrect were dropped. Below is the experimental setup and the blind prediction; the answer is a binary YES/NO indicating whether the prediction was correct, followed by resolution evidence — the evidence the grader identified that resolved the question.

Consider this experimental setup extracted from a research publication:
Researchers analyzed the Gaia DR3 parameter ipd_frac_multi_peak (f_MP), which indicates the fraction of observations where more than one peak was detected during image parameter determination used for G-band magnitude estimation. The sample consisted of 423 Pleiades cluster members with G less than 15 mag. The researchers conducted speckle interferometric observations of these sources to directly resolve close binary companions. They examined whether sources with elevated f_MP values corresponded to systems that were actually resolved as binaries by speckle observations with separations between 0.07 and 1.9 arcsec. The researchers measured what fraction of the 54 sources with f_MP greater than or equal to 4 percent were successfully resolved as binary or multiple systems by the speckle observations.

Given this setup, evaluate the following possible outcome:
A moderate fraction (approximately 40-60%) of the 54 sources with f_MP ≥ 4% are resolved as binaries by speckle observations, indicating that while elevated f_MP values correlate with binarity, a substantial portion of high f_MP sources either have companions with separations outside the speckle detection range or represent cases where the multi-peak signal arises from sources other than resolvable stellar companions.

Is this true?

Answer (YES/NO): NO